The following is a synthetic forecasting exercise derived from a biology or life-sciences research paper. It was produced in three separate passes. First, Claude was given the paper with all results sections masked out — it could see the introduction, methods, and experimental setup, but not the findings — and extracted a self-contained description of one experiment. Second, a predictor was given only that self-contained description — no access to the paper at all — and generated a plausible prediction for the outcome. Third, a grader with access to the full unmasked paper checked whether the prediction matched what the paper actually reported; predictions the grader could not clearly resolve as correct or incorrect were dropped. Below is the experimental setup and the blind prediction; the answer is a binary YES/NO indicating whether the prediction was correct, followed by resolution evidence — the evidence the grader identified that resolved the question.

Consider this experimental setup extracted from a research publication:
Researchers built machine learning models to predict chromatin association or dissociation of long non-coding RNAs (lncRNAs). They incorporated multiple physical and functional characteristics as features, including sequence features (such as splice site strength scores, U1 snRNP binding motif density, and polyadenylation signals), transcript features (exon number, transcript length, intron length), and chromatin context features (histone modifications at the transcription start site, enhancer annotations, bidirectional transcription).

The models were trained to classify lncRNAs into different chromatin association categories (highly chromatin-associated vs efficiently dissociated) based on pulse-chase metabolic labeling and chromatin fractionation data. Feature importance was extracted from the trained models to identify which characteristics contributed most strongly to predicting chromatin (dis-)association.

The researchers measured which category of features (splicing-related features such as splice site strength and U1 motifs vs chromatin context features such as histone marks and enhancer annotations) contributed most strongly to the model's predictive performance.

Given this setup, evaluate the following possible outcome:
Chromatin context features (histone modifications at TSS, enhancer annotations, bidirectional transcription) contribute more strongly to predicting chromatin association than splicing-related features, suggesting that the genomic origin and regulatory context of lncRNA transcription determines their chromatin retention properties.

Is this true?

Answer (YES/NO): NO